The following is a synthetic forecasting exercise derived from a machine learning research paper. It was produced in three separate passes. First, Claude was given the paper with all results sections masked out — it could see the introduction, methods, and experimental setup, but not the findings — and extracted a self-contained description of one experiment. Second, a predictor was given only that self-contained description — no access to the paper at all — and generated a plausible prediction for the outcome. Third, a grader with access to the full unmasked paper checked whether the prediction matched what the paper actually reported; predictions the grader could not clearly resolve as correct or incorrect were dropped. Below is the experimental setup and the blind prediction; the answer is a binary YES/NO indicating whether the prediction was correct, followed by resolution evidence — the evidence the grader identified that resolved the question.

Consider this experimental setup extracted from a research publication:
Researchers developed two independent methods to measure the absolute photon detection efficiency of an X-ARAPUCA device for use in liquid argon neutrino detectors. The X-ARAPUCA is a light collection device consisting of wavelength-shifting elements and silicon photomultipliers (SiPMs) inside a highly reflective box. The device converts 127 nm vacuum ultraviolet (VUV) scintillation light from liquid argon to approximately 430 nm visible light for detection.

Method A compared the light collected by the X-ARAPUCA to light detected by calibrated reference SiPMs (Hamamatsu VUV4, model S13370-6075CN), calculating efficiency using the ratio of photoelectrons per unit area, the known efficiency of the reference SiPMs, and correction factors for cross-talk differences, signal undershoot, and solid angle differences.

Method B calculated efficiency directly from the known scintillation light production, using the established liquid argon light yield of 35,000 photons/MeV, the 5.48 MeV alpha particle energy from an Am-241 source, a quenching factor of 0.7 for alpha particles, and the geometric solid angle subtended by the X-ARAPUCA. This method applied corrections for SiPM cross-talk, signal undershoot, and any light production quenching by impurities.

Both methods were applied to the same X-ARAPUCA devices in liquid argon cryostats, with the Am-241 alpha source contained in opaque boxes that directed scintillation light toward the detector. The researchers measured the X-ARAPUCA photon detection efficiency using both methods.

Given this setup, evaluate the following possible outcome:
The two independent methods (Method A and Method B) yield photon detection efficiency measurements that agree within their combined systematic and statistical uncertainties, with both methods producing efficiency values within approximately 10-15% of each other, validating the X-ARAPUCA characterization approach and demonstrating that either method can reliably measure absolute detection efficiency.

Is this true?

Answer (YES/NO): NO